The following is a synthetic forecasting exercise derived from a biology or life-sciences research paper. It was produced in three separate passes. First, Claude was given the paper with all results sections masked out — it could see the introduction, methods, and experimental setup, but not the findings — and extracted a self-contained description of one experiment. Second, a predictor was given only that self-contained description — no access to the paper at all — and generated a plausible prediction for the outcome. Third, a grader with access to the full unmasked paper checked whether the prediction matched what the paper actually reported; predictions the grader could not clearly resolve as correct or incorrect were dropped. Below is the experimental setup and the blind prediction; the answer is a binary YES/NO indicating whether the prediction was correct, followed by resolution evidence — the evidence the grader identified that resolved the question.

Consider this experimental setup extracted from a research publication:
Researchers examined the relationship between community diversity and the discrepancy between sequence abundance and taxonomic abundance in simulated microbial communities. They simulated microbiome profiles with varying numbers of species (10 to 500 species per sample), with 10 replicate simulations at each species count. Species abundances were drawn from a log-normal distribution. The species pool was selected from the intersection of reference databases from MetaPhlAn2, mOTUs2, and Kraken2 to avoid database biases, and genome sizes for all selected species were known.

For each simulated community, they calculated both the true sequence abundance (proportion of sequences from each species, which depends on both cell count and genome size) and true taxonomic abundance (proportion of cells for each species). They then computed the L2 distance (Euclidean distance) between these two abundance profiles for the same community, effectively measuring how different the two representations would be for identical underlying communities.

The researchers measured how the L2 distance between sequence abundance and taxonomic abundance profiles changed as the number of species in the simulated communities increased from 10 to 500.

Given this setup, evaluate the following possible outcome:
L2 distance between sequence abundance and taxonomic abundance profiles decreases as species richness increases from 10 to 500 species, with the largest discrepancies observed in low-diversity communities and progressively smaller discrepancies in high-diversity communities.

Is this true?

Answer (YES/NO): YES